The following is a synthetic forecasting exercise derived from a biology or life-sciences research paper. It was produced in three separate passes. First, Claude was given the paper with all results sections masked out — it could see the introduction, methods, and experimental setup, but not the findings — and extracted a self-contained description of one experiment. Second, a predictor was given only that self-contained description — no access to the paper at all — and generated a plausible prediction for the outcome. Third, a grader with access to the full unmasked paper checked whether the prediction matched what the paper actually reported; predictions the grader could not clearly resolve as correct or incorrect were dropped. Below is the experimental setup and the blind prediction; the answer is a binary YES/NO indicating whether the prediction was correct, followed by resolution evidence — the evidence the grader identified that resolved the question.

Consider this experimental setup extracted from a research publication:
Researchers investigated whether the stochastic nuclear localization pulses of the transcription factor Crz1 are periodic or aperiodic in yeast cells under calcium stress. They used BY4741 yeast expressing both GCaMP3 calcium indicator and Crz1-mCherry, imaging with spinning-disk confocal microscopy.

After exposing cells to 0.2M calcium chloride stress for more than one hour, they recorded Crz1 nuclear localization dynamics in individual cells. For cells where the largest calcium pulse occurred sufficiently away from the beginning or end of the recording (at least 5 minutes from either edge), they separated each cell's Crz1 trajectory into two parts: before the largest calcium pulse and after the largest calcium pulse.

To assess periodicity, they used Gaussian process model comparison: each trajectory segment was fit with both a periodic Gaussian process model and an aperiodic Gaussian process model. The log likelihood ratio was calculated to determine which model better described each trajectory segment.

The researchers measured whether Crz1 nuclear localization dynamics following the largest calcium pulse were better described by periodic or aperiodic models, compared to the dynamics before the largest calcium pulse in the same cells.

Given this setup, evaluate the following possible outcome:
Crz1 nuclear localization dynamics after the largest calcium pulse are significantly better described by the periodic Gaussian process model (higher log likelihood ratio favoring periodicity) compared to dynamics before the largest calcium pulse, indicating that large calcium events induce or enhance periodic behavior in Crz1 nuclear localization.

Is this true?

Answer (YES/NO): YES